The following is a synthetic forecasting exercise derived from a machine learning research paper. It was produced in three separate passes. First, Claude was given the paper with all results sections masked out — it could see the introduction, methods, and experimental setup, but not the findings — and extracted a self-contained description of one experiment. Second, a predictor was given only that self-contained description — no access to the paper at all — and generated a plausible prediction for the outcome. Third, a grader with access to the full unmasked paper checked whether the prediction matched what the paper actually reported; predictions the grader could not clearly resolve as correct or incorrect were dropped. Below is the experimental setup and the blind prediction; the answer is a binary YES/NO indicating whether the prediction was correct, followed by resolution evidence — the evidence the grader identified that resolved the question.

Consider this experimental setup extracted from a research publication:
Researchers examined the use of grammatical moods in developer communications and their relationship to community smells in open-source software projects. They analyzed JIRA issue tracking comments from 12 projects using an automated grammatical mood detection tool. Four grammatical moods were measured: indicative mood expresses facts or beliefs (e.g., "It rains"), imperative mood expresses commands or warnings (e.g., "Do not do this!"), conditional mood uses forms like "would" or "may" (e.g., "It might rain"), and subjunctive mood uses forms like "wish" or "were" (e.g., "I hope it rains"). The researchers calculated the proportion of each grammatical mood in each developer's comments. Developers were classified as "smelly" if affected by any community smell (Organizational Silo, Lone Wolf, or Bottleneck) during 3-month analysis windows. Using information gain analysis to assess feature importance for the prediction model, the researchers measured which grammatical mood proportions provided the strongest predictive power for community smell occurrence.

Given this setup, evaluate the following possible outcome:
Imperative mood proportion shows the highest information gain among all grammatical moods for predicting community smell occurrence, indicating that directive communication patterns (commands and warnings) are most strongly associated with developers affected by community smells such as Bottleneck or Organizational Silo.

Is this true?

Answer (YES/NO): NO